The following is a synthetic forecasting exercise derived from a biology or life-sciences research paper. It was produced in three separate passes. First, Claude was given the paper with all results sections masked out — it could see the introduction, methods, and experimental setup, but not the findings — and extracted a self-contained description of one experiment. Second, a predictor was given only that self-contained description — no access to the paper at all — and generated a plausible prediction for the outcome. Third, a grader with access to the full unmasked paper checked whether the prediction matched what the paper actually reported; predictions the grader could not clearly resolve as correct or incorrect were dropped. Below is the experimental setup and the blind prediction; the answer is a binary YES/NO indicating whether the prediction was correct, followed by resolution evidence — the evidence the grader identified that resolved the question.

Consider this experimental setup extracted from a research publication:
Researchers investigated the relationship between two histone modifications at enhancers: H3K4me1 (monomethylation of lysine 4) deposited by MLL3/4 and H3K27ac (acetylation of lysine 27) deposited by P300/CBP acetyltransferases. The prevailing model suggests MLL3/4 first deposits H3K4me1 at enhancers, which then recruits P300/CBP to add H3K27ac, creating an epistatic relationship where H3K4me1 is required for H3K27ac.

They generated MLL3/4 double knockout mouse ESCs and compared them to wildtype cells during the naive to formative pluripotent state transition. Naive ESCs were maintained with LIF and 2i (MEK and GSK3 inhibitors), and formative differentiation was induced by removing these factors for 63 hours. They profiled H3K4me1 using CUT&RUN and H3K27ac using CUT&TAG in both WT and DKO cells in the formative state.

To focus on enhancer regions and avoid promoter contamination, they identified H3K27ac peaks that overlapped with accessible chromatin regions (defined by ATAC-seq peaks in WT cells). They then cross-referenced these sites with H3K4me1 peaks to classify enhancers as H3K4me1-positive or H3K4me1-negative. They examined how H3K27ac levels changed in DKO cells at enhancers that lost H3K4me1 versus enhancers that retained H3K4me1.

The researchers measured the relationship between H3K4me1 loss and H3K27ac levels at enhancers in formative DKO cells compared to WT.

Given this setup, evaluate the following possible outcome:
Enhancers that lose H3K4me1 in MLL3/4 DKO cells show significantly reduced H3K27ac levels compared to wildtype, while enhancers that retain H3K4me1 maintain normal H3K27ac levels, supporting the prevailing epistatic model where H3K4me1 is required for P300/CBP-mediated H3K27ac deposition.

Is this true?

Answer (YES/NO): NO